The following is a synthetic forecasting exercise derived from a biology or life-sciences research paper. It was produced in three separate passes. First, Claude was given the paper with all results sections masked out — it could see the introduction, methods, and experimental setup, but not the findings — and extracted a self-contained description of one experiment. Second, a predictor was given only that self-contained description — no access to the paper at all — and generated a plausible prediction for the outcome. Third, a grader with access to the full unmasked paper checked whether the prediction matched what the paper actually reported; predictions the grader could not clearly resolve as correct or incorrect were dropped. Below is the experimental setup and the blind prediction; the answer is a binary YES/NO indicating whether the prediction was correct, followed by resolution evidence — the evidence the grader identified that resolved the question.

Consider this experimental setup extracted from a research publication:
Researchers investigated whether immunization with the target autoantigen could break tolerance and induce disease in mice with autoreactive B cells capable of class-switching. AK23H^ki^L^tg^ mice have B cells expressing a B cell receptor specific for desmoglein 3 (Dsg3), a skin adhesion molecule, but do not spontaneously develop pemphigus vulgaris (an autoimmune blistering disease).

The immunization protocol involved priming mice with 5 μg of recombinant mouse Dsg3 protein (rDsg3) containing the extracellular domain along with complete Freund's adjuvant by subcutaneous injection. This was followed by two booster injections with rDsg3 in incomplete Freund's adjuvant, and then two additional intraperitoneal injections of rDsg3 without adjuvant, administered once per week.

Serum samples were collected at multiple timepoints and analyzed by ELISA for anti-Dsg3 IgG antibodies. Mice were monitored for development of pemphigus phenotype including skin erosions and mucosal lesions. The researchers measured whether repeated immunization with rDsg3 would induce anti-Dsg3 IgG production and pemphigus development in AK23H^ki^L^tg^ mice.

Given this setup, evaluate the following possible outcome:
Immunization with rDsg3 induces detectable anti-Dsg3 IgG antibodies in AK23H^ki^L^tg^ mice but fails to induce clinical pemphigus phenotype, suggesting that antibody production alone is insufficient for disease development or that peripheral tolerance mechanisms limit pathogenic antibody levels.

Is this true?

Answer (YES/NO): NO